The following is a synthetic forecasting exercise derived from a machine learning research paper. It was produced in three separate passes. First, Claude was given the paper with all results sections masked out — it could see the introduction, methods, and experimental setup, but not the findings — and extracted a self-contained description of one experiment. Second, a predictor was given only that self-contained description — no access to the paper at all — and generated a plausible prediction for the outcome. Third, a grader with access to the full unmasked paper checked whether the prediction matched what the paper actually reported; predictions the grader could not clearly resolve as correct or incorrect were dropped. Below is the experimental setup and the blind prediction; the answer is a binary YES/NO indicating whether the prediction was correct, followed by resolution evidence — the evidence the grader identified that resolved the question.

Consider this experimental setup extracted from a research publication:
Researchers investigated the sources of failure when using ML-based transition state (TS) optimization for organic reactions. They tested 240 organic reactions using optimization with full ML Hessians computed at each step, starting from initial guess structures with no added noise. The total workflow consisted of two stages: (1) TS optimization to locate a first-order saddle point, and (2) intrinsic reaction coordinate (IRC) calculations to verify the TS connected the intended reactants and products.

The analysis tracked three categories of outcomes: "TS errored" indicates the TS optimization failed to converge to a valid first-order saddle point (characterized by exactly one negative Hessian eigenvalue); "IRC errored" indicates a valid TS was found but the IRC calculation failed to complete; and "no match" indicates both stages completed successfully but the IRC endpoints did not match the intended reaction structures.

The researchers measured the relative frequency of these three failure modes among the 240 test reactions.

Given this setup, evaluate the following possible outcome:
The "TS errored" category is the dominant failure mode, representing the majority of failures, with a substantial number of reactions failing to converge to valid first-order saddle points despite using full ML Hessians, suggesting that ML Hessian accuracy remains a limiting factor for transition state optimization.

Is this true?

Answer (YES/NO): NO